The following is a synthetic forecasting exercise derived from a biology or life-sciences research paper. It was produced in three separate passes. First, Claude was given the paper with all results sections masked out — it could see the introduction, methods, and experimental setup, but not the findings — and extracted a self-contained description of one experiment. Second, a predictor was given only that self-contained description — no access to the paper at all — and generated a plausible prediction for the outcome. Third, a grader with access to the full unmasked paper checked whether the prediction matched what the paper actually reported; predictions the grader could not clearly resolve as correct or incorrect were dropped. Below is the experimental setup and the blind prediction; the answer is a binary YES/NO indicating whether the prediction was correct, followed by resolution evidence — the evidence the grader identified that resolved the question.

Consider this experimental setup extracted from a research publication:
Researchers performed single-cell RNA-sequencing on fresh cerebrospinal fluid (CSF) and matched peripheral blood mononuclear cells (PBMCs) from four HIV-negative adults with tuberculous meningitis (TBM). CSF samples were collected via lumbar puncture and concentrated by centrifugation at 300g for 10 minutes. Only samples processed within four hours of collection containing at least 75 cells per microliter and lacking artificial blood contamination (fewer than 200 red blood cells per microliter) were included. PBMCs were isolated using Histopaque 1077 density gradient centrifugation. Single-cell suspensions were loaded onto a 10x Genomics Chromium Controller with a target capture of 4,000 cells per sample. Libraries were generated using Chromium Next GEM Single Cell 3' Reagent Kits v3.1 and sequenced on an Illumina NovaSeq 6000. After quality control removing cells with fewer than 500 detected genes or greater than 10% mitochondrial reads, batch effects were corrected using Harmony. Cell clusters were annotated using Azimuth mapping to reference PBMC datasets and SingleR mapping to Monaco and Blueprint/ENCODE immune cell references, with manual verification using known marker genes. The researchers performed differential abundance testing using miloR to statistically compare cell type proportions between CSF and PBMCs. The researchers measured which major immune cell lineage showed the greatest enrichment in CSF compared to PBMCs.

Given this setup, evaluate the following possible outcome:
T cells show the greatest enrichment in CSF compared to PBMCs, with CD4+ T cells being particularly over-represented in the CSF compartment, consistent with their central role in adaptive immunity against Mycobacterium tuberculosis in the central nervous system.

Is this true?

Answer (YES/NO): NO